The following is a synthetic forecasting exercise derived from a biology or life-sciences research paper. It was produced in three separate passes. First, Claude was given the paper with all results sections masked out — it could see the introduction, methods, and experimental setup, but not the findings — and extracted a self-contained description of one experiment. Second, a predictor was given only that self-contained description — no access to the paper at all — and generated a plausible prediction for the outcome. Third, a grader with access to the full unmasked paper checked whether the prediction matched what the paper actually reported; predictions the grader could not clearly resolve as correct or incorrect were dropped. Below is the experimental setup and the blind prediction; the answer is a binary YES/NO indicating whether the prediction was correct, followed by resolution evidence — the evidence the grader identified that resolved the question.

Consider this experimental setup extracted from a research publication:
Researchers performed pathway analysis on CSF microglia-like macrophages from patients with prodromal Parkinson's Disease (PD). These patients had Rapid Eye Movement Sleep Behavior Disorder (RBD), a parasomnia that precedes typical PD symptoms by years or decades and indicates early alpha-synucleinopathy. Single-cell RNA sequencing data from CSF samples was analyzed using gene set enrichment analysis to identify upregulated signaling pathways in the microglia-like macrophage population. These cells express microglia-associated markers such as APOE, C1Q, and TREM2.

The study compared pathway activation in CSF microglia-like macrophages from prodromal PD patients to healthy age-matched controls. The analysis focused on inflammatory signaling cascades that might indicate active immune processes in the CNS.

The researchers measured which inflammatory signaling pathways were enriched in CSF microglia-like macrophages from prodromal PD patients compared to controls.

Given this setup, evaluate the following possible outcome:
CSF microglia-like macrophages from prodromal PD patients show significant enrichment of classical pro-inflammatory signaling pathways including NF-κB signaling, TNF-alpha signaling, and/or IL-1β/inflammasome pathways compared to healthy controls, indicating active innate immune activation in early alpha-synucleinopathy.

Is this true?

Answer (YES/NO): YES